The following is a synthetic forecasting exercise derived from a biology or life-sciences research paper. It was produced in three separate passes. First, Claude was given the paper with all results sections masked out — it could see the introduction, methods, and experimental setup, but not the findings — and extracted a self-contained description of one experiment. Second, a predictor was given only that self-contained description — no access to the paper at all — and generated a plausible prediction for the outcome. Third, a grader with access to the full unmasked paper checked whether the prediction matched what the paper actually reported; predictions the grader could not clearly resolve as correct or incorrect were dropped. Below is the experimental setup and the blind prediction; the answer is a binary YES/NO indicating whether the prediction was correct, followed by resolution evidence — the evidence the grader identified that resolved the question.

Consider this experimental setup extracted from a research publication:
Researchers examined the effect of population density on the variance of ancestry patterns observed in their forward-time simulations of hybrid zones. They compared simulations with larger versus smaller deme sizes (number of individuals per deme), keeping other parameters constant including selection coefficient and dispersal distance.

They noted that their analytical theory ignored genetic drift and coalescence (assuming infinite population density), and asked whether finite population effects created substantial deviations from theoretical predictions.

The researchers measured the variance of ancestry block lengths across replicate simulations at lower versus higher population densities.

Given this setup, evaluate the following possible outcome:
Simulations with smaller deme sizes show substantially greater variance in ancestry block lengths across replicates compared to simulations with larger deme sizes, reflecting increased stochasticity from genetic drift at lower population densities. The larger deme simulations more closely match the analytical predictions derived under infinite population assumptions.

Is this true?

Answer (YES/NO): YES